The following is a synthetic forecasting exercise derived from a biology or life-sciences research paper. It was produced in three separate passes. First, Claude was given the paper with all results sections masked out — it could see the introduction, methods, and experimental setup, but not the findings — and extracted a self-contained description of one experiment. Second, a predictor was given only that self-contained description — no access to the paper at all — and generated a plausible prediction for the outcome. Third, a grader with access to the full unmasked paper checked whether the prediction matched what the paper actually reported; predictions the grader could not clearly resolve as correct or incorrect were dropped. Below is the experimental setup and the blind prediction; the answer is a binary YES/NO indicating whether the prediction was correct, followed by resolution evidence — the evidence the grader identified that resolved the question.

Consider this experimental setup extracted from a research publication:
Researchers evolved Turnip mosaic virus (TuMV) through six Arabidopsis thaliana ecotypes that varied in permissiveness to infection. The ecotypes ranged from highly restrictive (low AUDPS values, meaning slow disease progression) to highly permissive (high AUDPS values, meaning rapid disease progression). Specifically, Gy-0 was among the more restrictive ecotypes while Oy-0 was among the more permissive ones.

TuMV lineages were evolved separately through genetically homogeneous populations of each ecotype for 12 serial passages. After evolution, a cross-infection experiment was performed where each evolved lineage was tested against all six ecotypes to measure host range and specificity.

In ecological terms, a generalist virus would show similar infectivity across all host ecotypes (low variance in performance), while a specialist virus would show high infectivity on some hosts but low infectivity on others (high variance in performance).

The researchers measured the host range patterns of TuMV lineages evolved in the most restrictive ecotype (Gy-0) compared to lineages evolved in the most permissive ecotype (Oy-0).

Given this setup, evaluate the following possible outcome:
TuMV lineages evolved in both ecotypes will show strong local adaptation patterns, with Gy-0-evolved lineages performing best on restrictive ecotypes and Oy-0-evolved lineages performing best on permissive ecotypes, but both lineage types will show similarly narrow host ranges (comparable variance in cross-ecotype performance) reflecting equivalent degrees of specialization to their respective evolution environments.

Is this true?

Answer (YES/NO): NO